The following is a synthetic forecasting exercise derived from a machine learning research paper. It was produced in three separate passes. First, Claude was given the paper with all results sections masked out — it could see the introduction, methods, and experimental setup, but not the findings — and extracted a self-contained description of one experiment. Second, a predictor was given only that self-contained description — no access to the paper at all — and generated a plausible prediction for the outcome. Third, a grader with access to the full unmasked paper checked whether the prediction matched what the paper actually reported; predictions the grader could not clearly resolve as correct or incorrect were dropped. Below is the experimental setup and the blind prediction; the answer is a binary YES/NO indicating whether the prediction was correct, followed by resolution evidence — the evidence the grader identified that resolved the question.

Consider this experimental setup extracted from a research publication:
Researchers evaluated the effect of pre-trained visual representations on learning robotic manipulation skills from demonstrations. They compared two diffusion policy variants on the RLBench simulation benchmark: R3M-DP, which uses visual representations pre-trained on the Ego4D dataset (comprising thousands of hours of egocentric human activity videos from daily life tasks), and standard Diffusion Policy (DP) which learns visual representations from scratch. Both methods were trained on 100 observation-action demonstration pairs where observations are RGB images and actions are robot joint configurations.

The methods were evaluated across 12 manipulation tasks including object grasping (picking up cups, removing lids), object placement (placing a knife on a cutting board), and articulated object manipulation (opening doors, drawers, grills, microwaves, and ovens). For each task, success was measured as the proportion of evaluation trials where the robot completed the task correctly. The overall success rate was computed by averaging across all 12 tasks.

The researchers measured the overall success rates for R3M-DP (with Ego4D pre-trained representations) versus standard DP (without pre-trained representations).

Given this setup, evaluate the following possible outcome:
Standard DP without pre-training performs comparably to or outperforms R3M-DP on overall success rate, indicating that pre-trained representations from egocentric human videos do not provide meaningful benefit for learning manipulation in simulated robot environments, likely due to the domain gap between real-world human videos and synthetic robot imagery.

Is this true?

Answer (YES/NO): YES